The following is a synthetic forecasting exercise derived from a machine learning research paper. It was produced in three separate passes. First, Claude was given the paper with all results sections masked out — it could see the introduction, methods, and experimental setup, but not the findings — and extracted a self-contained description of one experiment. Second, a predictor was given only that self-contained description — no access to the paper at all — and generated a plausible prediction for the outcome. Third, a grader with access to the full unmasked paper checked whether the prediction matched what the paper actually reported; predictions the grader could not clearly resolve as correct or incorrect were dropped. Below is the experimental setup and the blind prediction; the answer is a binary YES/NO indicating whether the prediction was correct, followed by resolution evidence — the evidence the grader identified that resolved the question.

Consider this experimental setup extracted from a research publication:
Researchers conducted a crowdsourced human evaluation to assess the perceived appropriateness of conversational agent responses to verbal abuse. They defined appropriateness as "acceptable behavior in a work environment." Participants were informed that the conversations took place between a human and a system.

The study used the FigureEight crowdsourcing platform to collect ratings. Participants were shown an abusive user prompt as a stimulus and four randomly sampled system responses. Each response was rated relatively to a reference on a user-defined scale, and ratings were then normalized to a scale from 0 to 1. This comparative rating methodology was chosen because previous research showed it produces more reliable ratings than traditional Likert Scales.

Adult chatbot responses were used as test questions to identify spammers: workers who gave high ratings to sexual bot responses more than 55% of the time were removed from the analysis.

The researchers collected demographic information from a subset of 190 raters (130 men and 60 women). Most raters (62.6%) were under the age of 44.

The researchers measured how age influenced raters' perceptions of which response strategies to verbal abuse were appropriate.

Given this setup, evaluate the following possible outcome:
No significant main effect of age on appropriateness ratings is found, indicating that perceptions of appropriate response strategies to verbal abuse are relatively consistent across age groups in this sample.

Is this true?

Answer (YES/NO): NO